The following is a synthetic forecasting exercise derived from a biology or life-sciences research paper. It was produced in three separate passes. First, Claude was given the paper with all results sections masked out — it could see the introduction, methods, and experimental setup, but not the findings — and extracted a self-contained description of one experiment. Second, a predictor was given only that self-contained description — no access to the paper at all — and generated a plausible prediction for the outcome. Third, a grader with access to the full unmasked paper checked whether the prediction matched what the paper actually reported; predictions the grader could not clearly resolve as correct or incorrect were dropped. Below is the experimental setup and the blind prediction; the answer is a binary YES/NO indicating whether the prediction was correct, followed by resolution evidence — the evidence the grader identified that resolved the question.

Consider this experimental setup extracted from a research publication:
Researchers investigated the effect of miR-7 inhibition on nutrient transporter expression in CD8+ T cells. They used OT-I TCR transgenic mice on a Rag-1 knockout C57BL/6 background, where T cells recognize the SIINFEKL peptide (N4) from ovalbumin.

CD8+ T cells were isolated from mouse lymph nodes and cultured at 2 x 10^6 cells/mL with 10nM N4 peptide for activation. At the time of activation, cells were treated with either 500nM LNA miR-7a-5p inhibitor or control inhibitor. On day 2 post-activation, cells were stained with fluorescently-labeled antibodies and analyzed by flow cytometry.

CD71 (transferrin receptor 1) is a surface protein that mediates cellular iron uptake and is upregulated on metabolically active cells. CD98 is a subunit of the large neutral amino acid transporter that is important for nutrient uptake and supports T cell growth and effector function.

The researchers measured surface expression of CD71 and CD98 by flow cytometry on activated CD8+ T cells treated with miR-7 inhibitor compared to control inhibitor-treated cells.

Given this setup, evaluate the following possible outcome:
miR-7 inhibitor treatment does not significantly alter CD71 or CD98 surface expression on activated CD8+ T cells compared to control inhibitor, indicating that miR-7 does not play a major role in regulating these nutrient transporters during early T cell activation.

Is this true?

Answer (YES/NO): NO